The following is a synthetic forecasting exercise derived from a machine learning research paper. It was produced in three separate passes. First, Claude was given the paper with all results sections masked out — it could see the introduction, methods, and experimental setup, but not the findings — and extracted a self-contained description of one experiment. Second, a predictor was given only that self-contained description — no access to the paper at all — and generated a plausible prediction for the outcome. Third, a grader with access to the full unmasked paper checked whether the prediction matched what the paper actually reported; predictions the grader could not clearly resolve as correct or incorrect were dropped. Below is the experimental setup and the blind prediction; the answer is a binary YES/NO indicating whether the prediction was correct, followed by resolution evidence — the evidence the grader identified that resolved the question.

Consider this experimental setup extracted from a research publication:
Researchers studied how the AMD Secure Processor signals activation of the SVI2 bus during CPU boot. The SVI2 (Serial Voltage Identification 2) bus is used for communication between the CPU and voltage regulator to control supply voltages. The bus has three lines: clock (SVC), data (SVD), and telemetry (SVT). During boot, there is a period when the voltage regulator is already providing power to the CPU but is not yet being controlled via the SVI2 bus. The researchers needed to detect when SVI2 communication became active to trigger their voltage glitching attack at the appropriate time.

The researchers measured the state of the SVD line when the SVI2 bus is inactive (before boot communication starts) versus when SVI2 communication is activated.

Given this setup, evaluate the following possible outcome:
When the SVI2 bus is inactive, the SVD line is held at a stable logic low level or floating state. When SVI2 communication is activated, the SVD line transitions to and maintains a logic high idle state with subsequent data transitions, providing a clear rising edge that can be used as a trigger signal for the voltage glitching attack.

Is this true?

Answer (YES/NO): YES